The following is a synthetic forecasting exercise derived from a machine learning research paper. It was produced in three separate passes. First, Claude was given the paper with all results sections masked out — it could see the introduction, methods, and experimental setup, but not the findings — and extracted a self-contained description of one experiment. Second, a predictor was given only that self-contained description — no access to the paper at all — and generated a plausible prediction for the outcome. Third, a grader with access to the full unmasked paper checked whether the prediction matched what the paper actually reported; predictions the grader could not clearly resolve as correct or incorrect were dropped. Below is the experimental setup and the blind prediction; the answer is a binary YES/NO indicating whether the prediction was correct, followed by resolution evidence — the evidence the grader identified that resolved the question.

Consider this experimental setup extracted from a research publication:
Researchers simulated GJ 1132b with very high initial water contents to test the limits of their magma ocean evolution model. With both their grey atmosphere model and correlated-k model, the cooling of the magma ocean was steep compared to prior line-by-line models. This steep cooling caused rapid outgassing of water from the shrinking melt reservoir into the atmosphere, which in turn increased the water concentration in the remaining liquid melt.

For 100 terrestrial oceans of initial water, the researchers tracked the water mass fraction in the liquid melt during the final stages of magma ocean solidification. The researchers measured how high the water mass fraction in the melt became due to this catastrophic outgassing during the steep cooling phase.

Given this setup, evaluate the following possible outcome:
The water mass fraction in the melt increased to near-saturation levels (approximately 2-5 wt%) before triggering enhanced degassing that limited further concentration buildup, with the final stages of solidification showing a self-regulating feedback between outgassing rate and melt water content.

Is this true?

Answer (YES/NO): NO